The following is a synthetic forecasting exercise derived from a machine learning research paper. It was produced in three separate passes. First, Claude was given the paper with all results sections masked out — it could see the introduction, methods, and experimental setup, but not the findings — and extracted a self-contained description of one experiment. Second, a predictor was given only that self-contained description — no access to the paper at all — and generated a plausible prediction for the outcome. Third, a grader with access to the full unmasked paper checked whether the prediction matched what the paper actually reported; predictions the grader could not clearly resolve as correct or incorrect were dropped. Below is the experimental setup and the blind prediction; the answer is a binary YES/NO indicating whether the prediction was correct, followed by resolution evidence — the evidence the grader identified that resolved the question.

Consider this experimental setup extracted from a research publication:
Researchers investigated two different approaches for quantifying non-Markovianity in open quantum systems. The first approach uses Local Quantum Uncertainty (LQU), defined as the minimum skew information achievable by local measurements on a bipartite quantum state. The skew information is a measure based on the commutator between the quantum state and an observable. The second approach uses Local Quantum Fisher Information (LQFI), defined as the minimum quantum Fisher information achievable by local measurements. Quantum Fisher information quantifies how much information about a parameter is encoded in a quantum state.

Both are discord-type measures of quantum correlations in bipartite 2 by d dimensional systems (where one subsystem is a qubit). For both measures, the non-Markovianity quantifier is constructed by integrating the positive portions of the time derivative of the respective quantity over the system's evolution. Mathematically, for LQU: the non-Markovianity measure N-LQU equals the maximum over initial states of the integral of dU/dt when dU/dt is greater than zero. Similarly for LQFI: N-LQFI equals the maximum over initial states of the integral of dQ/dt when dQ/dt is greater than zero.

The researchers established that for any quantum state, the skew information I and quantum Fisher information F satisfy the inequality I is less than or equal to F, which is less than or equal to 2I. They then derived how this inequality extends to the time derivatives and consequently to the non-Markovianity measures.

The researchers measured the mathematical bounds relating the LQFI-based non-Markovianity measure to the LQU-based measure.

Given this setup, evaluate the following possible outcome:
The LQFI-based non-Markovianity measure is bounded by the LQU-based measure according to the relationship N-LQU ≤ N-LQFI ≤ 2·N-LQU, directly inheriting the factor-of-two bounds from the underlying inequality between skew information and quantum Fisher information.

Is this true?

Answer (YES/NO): YES